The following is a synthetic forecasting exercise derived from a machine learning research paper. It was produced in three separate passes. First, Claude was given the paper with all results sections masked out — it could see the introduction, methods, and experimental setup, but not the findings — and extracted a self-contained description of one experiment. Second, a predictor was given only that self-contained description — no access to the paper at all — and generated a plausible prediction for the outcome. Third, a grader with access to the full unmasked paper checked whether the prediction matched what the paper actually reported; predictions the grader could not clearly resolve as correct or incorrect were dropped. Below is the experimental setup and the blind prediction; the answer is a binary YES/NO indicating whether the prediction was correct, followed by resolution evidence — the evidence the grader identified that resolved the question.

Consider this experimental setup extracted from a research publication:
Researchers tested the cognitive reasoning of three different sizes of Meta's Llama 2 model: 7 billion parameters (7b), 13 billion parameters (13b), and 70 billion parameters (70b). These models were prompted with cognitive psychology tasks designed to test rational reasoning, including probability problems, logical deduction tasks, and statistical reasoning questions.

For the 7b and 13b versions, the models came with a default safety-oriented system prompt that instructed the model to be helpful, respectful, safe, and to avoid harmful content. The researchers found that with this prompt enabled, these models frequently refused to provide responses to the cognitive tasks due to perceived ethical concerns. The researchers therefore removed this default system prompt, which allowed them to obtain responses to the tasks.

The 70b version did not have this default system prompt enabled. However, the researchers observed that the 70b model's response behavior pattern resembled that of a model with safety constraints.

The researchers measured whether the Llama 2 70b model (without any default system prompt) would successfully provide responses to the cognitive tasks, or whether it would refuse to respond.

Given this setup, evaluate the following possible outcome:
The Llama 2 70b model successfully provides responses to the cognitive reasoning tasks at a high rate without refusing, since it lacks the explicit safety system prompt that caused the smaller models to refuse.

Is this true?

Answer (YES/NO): NO